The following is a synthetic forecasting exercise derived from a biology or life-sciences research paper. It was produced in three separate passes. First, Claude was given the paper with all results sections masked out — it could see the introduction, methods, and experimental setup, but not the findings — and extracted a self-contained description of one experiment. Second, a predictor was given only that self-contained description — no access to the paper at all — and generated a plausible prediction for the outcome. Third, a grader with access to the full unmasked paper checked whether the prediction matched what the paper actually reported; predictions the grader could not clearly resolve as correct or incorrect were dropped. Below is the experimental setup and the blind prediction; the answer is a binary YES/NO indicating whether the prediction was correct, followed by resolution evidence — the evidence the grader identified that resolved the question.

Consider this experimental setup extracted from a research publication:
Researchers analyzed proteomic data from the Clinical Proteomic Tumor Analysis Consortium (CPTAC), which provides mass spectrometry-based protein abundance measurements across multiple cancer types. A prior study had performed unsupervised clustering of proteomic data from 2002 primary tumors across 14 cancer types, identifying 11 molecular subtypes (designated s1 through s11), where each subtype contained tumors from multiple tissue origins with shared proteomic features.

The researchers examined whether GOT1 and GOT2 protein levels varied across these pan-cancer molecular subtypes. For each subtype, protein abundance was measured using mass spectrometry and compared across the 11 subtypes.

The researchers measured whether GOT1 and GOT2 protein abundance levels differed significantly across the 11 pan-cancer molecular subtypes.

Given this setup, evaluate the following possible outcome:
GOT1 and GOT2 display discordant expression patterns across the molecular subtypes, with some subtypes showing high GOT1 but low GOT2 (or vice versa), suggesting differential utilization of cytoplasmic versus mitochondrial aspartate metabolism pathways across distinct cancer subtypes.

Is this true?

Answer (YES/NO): NO